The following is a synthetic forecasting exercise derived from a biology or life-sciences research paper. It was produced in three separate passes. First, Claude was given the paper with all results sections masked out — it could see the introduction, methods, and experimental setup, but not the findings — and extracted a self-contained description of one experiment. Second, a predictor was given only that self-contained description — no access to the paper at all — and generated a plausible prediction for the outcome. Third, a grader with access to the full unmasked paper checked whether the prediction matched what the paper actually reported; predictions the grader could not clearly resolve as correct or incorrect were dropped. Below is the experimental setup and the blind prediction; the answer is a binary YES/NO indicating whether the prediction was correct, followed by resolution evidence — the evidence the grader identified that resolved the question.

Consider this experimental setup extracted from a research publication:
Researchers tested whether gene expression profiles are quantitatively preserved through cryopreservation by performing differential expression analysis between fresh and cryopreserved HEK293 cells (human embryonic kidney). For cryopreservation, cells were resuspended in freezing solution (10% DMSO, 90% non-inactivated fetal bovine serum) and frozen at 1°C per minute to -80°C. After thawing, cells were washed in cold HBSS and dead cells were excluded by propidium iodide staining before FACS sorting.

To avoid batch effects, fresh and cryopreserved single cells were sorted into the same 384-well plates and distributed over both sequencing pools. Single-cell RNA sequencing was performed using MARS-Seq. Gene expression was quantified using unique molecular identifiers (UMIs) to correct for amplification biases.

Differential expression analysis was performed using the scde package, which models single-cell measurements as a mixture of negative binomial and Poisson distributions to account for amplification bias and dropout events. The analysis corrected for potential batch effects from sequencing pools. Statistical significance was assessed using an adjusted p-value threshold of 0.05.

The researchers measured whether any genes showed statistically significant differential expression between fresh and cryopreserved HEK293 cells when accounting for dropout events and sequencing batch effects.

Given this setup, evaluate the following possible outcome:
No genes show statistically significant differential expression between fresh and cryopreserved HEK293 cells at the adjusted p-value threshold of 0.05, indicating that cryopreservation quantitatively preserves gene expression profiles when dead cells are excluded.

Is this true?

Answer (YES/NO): YES